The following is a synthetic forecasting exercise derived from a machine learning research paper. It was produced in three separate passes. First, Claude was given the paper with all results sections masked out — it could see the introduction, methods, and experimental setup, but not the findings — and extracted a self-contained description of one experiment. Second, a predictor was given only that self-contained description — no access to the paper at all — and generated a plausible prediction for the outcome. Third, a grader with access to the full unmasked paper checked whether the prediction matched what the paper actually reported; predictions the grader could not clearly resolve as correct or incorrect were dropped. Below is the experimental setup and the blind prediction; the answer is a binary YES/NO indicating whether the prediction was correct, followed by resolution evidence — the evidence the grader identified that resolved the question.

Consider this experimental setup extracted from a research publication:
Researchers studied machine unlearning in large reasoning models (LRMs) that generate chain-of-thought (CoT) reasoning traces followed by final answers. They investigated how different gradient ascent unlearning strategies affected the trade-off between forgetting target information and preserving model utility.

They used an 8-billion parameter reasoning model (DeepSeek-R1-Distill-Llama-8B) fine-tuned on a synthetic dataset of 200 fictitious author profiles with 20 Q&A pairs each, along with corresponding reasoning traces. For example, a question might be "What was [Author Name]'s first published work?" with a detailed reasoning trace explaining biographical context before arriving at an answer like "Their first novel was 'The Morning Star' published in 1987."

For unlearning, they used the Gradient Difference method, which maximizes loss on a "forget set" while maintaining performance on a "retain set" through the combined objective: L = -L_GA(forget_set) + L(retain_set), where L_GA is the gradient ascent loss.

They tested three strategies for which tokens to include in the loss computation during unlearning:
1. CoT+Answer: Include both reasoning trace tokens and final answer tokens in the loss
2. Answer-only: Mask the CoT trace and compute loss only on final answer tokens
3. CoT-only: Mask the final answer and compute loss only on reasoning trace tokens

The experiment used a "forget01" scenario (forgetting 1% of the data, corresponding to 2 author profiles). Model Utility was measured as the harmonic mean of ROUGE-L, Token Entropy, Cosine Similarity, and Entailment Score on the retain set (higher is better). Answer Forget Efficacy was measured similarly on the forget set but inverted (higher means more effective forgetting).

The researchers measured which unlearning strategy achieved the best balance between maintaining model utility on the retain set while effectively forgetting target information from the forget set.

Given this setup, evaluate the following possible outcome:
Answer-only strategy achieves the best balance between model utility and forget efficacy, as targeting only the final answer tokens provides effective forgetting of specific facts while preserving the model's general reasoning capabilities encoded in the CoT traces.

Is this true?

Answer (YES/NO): NO